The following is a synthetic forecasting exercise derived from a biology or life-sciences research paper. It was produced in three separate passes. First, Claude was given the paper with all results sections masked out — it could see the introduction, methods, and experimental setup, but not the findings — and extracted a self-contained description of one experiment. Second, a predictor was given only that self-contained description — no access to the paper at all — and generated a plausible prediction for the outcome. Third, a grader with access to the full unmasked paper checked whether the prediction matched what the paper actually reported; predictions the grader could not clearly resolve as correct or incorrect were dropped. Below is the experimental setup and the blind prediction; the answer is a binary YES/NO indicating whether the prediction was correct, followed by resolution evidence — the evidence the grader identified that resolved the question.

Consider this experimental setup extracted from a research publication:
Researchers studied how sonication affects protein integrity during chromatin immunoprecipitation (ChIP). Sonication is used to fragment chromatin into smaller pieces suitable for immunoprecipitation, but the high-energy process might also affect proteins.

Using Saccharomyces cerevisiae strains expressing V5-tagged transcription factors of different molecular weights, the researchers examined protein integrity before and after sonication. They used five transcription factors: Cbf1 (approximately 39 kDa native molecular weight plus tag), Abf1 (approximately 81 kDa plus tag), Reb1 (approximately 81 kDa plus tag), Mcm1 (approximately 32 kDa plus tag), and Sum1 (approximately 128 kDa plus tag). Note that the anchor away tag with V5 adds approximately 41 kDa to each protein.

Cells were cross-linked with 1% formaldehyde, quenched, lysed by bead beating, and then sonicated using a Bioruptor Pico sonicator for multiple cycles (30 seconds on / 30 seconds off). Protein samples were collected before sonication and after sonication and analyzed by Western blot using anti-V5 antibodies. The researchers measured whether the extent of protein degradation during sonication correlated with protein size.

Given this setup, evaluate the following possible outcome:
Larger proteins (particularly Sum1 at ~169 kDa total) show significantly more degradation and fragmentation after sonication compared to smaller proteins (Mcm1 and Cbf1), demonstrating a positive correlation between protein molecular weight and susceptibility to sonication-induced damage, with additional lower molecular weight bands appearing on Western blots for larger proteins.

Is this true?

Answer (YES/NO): YES